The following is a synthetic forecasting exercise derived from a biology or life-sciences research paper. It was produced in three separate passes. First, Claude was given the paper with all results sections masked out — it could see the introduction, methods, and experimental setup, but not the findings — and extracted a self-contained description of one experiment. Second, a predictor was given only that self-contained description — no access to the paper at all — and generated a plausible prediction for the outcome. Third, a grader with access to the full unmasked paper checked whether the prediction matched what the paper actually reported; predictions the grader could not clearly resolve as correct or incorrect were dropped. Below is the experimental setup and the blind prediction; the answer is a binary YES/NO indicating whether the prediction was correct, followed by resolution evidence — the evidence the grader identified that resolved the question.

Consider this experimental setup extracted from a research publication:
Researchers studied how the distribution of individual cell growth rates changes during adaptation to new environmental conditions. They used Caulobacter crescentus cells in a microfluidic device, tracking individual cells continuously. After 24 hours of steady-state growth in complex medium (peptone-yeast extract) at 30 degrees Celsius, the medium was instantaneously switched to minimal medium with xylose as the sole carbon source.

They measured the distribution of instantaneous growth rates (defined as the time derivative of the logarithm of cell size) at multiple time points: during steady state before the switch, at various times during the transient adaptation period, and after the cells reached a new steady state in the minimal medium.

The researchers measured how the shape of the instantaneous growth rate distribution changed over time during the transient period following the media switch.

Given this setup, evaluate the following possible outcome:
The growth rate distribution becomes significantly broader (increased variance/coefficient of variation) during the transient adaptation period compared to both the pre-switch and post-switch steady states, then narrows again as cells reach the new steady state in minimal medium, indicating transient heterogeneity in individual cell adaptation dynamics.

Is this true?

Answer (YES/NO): NO